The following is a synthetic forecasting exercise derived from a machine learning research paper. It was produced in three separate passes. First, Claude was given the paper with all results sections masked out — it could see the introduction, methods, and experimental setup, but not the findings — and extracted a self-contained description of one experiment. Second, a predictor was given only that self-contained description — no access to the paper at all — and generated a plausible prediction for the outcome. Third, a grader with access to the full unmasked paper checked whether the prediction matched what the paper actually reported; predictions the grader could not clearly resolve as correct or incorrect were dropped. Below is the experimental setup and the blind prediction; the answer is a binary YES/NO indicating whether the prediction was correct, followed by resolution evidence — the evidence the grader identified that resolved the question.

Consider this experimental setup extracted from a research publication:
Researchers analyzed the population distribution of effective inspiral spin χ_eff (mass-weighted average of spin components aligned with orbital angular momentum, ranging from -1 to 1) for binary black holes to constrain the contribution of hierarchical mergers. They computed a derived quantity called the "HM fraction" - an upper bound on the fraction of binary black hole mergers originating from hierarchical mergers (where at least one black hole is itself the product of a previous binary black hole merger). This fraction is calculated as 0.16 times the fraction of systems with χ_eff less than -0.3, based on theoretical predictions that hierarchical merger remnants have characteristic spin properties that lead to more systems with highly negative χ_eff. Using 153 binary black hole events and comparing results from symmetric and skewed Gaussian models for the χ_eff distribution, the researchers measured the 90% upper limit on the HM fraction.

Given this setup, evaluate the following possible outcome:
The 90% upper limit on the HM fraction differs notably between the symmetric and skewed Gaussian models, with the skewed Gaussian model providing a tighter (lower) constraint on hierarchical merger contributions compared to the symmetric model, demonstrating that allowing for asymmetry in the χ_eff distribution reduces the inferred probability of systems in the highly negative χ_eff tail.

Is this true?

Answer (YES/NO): YES